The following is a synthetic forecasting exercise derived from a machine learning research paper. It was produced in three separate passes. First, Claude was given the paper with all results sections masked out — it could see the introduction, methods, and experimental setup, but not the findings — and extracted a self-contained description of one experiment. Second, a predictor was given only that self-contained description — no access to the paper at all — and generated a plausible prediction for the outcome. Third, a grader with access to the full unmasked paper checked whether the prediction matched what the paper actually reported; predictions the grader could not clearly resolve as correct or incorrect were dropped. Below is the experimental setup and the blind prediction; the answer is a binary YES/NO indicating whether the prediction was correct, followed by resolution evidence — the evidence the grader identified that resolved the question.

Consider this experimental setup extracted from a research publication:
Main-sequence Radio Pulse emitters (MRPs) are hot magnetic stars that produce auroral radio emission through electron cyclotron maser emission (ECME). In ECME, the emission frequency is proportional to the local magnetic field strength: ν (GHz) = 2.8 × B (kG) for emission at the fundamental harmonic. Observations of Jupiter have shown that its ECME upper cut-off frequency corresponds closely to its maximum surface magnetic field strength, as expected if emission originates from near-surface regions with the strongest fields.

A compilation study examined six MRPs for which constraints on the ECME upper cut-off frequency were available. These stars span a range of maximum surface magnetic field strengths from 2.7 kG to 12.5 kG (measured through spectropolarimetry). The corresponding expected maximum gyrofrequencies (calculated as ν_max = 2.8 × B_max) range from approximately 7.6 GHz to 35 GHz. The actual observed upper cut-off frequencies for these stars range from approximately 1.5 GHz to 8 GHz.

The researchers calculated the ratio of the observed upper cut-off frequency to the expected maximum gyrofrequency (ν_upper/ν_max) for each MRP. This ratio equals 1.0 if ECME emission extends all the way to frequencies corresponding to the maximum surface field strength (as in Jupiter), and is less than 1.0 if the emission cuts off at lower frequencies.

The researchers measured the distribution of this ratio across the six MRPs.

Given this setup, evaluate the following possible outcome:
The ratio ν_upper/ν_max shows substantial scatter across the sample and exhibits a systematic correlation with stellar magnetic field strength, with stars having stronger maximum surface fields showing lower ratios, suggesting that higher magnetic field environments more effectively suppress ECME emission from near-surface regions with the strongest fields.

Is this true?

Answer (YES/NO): NO